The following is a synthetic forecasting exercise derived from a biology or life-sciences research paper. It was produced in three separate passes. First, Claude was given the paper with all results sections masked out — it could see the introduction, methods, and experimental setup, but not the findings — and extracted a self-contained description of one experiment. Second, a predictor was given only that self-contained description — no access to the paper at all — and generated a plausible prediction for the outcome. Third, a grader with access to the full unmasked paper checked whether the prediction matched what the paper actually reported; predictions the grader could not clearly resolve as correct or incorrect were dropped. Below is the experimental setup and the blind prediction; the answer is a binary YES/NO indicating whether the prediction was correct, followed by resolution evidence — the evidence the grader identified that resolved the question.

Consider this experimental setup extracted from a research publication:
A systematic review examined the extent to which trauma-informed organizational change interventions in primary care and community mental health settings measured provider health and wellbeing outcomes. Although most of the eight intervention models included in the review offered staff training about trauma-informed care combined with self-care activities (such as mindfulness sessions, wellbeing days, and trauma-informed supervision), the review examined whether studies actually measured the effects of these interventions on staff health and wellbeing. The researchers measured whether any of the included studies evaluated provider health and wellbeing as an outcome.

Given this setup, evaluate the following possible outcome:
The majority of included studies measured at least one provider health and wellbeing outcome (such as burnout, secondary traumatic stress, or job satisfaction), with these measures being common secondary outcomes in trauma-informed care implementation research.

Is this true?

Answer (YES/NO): NO